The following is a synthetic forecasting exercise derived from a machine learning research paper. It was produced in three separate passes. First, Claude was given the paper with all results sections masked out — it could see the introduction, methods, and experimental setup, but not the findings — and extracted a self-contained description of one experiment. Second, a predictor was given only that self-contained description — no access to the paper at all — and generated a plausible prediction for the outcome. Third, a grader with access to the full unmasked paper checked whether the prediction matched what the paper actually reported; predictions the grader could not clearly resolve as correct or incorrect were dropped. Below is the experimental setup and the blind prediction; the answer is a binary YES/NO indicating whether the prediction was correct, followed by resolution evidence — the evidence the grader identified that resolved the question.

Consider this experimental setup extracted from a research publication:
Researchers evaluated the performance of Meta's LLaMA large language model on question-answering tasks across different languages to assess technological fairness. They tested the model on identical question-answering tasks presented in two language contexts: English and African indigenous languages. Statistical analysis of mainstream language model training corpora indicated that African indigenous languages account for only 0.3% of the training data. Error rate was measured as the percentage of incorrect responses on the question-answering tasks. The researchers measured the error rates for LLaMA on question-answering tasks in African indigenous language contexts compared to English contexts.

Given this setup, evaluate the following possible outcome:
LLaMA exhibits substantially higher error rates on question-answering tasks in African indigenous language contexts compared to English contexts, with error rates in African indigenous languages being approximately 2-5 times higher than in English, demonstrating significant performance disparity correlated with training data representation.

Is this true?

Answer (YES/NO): YES